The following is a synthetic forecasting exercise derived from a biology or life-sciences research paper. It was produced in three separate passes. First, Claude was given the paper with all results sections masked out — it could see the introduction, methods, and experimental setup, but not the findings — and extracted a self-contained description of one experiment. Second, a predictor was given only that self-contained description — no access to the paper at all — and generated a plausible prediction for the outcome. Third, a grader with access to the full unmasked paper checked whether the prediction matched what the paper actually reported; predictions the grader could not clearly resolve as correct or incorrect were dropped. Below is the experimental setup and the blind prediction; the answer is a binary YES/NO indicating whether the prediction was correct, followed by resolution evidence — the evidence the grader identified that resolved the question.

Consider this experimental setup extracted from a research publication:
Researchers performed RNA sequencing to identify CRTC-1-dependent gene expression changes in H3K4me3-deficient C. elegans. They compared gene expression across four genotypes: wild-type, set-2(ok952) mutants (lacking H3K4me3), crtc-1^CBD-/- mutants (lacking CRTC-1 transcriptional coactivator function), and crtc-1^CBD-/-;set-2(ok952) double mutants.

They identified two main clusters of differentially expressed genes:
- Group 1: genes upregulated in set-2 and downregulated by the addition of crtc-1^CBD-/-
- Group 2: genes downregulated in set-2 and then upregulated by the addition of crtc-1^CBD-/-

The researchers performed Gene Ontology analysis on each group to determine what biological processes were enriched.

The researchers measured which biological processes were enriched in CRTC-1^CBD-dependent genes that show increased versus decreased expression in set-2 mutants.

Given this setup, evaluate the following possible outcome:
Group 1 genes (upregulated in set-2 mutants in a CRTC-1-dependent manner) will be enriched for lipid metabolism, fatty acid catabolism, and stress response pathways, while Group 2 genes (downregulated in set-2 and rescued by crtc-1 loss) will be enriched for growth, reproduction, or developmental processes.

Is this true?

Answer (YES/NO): NO